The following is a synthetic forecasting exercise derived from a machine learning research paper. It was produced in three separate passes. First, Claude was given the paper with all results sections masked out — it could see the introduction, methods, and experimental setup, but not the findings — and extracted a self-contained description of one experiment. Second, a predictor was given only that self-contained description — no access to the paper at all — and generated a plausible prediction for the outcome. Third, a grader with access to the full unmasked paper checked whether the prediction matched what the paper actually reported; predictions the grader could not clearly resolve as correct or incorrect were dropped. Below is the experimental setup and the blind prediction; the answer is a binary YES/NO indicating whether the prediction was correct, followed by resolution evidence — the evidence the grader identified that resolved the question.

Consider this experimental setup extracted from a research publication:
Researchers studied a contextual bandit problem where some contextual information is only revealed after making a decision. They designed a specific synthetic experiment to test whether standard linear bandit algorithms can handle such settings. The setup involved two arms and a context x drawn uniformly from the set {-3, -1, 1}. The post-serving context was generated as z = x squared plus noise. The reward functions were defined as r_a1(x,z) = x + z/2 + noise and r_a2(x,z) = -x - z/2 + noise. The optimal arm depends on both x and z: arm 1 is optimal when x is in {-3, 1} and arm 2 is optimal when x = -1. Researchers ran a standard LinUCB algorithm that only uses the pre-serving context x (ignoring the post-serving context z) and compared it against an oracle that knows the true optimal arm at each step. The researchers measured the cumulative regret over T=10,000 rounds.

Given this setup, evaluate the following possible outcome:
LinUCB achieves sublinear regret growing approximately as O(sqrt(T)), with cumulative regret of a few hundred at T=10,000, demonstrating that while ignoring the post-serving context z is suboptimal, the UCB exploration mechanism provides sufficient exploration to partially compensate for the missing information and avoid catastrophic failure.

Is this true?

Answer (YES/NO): NO